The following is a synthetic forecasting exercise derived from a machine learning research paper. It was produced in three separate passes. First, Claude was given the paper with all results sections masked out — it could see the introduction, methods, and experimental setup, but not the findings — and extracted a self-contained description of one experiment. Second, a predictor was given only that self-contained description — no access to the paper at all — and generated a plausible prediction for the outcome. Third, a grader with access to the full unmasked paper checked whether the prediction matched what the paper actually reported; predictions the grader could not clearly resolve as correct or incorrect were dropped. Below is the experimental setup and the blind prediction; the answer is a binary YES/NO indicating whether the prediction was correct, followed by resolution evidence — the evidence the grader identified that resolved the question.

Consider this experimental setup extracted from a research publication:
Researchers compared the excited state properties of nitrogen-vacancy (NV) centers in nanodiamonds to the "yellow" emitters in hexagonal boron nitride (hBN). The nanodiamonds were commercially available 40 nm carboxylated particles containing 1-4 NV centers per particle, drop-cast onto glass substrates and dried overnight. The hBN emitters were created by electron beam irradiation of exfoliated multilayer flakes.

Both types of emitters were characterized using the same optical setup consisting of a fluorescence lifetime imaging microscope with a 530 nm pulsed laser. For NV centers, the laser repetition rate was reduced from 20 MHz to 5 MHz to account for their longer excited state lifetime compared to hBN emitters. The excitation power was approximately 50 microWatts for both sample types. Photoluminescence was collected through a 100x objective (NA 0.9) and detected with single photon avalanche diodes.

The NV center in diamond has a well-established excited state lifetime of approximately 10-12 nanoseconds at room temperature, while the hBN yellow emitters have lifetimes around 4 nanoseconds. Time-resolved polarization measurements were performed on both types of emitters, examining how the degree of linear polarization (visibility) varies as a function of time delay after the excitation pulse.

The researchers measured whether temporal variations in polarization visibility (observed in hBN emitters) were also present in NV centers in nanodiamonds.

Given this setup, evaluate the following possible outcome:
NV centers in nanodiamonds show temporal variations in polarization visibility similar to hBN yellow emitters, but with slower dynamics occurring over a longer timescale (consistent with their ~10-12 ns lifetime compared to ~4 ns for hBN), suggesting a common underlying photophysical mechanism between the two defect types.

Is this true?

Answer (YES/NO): NO